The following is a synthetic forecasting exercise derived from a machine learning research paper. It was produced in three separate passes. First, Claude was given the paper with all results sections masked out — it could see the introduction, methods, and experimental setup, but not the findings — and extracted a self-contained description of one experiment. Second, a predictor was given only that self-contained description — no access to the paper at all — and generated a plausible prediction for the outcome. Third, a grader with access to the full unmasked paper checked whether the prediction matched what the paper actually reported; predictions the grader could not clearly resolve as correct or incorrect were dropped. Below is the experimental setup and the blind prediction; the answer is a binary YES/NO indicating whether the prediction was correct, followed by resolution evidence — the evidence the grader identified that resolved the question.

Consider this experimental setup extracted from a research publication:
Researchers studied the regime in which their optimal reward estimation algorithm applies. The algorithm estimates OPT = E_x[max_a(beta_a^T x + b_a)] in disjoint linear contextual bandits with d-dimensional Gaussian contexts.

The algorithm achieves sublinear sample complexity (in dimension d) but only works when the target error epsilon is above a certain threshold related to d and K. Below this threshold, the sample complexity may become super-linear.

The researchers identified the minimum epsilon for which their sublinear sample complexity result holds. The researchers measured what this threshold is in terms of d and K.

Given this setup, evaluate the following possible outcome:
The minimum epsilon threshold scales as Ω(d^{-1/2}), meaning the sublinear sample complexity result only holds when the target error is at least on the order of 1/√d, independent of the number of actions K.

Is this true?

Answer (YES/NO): NO